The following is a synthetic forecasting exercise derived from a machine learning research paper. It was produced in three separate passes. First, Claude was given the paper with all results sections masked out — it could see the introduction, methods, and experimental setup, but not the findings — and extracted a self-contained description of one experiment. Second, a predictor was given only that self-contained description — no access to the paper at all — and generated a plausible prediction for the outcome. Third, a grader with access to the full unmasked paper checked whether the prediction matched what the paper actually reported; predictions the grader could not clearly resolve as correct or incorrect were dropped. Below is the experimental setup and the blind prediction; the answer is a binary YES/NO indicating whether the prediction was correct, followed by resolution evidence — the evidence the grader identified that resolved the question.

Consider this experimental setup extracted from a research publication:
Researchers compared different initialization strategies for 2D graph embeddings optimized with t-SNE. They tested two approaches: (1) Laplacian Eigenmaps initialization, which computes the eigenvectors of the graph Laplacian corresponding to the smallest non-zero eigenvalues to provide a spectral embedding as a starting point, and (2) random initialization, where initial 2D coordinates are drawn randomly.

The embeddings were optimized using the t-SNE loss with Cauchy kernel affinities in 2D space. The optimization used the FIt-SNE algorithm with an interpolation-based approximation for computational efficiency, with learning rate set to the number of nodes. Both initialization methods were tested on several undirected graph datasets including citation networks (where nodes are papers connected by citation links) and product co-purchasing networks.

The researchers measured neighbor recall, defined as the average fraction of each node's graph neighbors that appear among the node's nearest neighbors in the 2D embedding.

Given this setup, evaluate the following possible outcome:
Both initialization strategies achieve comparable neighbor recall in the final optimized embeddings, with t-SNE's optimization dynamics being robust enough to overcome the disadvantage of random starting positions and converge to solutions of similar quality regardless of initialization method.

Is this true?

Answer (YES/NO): YES